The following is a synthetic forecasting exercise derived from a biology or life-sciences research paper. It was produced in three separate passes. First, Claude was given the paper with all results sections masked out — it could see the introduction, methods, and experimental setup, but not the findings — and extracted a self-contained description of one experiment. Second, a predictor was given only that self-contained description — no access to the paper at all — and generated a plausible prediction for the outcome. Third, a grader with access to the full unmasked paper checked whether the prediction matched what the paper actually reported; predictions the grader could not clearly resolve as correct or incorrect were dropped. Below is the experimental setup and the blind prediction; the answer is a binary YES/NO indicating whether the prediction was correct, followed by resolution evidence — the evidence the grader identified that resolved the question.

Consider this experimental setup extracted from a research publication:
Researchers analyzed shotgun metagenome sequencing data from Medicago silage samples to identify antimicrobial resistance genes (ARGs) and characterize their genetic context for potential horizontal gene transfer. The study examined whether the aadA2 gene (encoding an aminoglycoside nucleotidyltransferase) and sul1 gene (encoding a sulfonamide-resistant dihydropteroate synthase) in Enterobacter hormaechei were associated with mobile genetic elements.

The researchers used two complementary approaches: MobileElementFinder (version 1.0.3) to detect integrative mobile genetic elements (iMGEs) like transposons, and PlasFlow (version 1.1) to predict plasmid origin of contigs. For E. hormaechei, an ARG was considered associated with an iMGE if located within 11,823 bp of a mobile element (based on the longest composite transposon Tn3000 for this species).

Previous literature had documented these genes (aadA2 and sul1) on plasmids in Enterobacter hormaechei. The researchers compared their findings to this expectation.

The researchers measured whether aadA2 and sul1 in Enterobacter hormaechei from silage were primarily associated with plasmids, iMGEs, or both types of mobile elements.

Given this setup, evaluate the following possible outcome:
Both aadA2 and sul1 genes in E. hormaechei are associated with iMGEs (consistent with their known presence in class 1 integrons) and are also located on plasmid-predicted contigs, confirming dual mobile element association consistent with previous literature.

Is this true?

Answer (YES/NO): NO